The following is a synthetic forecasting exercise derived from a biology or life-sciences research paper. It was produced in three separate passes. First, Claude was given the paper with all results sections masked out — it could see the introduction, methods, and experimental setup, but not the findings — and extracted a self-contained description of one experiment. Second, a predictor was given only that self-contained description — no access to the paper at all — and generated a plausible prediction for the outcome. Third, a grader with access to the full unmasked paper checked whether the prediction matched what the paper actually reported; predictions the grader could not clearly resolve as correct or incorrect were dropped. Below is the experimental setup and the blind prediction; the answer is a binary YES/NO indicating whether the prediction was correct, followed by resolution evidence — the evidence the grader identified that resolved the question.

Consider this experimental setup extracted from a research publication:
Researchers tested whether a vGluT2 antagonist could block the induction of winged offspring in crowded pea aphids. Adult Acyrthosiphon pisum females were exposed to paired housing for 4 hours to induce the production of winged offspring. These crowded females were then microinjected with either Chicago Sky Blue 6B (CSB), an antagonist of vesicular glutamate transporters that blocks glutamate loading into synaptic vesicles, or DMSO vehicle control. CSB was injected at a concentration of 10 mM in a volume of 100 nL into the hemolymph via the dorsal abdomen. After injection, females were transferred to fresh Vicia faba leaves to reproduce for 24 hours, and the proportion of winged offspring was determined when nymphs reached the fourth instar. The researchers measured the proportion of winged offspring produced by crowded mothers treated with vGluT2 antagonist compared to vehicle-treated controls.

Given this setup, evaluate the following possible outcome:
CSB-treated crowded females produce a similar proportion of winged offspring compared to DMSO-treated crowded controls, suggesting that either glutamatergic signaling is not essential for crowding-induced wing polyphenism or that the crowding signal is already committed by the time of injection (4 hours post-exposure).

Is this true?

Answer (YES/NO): NO